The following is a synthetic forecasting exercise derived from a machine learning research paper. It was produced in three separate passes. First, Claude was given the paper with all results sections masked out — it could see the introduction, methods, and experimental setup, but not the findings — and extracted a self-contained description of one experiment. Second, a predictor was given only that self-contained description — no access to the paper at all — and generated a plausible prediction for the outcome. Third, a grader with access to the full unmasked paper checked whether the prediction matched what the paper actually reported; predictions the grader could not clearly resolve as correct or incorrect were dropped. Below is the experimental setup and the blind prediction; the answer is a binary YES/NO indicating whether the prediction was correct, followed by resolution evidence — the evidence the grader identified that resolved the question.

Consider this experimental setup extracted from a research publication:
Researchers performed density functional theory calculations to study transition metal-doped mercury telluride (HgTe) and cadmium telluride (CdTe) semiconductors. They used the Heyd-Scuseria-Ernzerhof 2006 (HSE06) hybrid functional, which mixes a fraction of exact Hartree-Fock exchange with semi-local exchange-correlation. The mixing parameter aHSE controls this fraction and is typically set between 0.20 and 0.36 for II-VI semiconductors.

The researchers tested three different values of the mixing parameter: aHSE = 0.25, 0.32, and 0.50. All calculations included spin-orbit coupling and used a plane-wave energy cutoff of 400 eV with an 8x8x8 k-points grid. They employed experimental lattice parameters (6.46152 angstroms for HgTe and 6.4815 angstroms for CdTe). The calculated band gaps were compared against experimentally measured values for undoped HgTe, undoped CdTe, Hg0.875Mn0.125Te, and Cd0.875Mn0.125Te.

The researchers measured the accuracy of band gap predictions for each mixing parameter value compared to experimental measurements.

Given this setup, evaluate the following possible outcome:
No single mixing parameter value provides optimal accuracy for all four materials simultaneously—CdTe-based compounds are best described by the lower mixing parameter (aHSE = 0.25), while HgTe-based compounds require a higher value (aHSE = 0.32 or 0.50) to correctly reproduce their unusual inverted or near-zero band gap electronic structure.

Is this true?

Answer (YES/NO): NO